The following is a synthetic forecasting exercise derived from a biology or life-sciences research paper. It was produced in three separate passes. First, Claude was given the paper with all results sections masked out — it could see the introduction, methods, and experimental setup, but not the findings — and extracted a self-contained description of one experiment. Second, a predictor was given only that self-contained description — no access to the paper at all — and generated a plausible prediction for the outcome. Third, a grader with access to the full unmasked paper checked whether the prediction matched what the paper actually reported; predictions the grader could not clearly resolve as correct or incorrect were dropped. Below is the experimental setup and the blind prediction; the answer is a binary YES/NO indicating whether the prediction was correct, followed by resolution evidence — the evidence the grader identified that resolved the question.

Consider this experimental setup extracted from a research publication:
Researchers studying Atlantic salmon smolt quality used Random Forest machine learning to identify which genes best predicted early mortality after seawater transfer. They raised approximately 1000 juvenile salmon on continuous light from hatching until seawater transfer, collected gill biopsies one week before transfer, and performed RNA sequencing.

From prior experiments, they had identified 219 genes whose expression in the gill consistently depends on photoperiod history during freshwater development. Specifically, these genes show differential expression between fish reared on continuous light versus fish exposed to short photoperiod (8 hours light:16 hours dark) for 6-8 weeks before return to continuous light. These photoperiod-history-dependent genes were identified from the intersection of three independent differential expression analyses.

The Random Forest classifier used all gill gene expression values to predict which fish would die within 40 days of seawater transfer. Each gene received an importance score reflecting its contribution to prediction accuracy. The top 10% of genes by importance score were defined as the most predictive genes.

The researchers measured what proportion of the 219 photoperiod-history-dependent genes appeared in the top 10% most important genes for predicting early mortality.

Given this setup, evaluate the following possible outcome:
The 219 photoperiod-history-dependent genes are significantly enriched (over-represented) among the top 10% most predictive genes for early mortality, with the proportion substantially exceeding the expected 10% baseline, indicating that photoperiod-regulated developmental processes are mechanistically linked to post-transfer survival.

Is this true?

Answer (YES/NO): YES